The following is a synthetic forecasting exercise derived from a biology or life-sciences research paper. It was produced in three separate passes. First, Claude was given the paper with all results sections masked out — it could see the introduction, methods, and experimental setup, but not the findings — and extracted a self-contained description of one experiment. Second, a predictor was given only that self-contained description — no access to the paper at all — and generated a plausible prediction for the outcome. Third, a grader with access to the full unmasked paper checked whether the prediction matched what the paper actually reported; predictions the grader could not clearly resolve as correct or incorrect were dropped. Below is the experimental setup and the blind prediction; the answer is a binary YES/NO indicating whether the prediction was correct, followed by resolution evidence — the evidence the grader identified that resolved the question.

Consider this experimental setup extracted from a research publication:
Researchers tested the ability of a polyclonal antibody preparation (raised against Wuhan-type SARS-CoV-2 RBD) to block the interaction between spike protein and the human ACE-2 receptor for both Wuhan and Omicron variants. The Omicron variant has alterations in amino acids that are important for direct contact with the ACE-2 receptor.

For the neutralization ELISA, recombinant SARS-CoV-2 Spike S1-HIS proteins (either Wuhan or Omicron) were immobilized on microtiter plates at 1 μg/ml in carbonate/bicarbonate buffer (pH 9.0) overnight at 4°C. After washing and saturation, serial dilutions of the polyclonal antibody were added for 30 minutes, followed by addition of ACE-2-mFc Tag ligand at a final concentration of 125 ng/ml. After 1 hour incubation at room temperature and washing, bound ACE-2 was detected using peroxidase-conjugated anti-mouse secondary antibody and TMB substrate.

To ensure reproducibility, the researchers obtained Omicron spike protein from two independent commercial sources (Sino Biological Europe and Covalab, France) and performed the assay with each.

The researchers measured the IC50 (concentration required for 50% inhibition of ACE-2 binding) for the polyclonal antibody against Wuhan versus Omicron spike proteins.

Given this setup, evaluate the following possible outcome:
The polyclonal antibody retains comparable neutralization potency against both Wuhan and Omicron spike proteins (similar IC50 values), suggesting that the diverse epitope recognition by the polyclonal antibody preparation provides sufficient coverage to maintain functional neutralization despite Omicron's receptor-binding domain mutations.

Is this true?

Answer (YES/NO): YES